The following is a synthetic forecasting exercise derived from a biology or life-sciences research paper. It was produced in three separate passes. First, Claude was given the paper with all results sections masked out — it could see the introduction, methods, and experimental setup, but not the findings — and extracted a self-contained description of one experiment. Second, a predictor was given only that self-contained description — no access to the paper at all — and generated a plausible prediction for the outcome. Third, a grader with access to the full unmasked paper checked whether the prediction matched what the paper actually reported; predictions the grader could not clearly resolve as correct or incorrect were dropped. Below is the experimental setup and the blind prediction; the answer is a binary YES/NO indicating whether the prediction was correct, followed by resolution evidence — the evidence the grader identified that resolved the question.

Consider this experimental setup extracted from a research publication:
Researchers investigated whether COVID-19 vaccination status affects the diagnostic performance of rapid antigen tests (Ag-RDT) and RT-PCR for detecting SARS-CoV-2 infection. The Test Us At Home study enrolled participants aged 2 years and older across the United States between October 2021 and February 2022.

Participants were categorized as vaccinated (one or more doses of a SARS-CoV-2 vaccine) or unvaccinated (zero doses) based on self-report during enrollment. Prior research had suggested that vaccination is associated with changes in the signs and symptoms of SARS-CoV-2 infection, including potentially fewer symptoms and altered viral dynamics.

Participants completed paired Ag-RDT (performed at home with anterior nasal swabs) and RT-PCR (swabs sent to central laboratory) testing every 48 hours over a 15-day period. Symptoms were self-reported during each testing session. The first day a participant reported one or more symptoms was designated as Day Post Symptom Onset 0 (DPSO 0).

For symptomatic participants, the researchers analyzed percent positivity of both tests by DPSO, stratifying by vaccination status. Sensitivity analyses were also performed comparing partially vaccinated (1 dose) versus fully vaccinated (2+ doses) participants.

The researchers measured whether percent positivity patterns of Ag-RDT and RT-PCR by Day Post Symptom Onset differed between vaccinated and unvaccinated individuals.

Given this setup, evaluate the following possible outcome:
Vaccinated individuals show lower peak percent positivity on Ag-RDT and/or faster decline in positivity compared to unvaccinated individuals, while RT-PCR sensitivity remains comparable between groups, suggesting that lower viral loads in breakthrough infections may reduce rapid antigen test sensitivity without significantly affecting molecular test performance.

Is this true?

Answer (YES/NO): NO